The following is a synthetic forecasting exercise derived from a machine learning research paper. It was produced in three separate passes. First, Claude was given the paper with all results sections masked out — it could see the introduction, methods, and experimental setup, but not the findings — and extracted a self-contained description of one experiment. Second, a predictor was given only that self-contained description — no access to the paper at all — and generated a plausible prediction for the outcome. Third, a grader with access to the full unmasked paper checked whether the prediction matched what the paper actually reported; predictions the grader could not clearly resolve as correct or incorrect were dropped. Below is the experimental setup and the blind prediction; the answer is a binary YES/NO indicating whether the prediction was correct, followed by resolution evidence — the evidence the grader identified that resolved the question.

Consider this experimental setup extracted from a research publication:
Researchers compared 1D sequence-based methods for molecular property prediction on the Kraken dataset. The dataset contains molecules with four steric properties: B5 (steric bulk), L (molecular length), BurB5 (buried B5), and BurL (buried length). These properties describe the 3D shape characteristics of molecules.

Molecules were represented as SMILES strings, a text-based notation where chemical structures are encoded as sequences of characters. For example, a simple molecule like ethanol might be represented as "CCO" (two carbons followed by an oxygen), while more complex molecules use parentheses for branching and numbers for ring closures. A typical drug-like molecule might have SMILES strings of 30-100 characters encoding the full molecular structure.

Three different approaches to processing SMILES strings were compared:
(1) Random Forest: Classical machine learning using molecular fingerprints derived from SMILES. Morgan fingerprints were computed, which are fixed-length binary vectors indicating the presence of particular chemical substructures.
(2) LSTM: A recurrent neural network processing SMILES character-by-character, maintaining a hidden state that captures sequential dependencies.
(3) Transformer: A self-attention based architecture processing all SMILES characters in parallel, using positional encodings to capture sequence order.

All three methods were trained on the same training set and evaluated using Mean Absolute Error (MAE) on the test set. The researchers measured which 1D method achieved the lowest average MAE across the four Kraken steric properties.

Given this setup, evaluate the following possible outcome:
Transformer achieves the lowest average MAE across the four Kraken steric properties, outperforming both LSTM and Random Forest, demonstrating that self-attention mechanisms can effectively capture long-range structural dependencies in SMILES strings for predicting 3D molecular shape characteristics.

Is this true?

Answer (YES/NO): NO